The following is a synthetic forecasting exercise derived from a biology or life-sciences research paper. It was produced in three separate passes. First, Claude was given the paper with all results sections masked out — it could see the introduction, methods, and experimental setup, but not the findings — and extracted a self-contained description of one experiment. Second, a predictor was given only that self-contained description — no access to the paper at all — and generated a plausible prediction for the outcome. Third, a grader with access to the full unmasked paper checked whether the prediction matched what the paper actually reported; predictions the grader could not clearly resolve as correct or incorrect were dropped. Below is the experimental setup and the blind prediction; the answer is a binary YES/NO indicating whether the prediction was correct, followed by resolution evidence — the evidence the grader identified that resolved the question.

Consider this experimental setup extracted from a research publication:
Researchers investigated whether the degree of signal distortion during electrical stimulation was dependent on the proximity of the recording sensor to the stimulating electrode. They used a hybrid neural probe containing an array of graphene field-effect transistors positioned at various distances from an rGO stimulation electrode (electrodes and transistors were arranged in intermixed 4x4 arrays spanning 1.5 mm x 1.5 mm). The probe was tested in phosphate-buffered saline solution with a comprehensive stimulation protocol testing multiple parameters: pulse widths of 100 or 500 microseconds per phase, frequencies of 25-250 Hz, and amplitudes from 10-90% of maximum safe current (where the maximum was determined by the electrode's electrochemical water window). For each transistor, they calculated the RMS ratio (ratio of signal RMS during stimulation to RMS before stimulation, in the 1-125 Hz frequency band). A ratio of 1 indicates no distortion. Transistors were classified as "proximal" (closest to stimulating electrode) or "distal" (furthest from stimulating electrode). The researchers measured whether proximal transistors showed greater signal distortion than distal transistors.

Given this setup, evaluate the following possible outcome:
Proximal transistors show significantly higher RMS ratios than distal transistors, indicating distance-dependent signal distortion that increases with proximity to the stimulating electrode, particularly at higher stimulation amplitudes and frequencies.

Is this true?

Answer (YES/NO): NO